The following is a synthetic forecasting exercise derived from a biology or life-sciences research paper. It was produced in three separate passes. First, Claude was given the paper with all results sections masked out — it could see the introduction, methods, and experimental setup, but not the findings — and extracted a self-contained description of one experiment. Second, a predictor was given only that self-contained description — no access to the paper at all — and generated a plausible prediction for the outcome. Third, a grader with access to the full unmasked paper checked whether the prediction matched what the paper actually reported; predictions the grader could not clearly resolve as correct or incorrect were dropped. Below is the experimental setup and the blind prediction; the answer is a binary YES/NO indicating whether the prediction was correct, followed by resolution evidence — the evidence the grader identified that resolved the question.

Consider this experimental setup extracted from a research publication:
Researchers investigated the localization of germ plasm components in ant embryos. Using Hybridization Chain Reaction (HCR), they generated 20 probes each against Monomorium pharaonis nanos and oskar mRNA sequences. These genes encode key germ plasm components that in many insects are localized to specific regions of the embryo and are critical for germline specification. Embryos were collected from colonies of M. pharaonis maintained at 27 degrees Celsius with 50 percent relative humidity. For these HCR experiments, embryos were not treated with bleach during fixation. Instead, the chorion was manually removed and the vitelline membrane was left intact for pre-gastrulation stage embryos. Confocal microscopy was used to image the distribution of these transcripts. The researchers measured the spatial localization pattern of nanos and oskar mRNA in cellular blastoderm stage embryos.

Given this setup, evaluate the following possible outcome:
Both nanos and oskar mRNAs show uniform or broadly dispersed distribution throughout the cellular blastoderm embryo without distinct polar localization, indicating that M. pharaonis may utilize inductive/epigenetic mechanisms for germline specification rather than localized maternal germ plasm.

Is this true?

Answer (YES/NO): NO